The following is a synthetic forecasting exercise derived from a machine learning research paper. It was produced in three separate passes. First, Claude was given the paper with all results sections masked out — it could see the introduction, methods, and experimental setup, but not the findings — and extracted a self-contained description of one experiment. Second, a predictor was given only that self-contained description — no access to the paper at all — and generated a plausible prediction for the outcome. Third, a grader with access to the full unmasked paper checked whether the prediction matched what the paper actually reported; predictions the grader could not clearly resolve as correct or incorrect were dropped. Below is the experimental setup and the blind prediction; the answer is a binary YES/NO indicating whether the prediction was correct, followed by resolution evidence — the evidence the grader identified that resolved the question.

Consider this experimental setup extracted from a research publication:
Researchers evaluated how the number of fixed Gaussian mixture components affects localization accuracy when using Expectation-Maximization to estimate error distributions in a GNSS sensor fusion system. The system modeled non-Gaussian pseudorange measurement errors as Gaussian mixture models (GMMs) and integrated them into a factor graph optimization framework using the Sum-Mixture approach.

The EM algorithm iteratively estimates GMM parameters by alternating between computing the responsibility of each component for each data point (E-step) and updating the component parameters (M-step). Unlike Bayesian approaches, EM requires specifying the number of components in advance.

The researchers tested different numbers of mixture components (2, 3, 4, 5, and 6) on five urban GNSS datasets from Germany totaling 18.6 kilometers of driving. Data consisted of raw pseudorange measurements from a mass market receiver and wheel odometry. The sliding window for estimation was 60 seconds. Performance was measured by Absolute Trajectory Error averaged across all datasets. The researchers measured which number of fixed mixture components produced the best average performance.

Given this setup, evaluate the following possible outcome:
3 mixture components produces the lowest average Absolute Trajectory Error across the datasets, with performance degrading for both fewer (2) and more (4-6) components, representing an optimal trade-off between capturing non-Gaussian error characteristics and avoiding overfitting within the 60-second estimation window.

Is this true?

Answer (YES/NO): YES